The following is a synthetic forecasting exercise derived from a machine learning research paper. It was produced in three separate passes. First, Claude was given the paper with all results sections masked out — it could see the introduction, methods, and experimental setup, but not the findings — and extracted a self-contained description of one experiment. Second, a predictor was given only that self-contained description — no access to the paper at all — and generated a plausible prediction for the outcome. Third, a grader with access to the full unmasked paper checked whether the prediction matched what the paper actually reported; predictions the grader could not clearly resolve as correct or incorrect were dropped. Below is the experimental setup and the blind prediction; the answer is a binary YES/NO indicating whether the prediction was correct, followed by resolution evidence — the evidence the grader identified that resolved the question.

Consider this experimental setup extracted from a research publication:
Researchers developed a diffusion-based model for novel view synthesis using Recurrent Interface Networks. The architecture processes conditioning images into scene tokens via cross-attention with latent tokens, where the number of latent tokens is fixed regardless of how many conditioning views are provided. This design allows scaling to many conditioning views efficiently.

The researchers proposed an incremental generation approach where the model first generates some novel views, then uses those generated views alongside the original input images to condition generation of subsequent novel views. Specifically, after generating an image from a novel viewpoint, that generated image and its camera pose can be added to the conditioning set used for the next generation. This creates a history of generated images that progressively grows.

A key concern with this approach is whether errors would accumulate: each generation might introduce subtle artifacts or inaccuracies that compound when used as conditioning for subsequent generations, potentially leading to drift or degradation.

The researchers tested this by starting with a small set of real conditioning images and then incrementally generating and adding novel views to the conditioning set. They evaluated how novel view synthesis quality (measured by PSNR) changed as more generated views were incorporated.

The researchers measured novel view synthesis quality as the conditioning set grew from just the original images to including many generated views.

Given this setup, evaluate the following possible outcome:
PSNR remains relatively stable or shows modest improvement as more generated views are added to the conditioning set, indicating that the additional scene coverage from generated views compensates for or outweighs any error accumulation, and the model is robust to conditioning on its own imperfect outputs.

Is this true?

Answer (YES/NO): YES